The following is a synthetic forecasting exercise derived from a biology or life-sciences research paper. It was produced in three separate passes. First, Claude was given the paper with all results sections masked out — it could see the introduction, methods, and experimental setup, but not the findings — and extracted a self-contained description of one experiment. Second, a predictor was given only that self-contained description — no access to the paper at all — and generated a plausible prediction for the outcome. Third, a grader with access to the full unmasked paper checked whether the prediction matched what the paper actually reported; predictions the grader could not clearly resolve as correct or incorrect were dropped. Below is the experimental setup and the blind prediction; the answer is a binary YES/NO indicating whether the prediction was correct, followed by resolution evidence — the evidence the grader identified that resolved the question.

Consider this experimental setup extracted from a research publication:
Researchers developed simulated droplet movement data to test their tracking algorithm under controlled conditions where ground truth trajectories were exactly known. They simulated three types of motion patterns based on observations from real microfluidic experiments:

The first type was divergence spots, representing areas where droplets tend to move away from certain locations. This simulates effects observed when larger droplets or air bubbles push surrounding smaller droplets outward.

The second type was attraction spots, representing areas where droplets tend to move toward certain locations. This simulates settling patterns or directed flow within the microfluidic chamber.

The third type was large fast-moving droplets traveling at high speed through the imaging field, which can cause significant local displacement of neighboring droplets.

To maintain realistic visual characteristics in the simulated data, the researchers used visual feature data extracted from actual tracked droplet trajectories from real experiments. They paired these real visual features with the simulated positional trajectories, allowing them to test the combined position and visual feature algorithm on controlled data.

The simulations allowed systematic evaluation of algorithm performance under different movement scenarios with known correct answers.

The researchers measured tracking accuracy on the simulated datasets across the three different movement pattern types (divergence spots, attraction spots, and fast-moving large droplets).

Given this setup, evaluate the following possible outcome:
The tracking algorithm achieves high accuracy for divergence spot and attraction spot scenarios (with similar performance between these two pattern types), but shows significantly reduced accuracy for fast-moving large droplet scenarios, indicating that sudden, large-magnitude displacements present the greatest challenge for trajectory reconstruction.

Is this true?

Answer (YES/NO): NO